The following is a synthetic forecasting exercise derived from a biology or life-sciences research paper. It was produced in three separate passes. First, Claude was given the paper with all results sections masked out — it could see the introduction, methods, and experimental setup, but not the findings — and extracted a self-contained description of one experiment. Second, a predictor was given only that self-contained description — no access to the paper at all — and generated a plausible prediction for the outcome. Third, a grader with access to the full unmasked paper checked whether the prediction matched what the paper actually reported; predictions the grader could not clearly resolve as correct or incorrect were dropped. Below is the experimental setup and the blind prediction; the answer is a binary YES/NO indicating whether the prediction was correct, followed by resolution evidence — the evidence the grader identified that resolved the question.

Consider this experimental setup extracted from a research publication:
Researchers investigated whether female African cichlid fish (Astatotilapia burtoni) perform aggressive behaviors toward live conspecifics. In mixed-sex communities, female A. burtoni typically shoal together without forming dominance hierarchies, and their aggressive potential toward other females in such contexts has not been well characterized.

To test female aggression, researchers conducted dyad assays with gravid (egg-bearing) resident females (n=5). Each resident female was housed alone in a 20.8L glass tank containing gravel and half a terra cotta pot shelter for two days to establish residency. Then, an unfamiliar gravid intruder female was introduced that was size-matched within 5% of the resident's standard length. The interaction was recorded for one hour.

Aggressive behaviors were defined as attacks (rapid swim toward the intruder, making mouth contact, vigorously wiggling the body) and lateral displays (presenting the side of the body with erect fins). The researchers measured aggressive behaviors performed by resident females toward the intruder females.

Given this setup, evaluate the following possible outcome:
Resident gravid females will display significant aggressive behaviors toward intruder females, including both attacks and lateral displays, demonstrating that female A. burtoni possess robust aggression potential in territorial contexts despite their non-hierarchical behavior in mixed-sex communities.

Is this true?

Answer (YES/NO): YES